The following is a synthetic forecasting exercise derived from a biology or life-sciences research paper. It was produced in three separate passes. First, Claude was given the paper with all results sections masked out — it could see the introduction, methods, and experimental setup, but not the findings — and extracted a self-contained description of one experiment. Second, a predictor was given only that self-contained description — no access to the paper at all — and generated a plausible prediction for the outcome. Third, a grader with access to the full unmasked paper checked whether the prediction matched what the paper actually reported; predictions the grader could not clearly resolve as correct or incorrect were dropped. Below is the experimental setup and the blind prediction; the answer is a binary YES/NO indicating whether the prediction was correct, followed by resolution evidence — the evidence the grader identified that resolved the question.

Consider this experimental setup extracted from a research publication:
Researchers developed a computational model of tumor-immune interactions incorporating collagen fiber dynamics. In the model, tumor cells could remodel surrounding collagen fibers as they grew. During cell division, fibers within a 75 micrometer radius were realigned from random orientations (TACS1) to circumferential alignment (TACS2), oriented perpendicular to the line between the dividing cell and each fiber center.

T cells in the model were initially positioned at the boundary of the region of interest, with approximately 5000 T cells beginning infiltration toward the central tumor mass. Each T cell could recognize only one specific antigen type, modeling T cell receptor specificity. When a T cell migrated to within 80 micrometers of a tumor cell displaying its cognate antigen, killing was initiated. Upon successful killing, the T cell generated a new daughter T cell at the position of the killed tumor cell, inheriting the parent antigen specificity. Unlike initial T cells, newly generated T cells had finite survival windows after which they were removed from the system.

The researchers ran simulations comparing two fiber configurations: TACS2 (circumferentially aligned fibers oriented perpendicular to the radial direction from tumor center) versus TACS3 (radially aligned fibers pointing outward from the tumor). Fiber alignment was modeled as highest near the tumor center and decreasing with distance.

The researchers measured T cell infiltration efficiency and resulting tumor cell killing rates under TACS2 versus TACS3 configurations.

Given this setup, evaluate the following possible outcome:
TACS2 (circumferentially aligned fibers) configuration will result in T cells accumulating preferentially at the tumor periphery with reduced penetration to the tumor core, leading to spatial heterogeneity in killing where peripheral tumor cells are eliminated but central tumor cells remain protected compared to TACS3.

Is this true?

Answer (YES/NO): NO